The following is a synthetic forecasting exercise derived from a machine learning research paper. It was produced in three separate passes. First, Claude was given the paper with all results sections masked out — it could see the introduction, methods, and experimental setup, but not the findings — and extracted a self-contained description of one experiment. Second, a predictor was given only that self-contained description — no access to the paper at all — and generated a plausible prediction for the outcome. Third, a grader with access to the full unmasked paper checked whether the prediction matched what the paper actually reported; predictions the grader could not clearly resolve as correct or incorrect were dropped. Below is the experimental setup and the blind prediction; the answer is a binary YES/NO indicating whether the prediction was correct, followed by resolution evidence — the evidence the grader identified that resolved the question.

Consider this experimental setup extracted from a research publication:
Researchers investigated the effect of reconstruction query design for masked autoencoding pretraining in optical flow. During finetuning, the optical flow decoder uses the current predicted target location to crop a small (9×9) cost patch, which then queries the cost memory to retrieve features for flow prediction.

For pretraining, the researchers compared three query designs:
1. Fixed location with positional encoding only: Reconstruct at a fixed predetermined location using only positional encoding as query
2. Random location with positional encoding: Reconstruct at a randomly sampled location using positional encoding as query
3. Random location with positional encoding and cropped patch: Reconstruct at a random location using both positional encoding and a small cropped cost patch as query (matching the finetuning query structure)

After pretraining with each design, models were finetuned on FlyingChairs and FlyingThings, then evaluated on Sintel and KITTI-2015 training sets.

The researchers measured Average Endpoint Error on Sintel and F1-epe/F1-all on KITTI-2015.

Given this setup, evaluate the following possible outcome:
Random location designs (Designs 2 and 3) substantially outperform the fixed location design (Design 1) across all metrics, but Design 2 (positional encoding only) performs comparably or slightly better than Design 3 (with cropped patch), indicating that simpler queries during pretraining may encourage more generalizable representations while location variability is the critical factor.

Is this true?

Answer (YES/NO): NO